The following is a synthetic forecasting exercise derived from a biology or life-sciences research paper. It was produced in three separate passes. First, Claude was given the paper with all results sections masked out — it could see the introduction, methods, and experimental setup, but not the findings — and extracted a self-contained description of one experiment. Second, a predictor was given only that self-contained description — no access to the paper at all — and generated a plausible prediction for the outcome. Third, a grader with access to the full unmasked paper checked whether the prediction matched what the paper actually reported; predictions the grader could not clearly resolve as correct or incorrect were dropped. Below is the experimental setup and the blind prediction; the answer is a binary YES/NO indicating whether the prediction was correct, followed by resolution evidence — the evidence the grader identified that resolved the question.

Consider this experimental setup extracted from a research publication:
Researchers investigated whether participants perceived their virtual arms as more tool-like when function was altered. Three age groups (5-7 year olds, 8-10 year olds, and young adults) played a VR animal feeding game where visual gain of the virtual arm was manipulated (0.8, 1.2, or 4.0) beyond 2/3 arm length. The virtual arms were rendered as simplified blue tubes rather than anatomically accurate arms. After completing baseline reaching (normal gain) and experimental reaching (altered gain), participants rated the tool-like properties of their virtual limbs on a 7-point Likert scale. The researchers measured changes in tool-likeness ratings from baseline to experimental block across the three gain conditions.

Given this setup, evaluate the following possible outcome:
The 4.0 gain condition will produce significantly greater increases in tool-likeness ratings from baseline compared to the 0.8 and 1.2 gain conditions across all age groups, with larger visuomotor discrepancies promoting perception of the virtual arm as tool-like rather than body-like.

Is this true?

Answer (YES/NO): NO